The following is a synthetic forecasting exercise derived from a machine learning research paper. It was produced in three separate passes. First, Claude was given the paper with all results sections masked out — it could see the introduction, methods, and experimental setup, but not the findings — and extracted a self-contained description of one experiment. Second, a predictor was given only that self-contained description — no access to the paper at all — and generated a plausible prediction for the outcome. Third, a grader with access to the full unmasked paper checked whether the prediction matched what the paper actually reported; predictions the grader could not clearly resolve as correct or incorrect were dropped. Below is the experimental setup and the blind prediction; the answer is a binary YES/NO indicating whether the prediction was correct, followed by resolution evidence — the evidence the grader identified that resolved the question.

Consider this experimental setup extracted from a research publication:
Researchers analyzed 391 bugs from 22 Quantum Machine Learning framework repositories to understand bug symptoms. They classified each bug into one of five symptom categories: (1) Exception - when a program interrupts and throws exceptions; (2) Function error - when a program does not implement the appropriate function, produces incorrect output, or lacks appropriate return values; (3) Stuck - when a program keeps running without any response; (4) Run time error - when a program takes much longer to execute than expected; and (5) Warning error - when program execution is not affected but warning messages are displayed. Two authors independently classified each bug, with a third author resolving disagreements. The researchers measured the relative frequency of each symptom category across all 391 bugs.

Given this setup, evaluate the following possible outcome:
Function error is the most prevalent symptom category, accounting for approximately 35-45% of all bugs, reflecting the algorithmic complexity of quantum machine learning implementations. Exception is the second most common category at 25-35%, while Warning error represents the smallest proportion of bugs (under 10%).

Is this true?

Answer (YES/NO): NO